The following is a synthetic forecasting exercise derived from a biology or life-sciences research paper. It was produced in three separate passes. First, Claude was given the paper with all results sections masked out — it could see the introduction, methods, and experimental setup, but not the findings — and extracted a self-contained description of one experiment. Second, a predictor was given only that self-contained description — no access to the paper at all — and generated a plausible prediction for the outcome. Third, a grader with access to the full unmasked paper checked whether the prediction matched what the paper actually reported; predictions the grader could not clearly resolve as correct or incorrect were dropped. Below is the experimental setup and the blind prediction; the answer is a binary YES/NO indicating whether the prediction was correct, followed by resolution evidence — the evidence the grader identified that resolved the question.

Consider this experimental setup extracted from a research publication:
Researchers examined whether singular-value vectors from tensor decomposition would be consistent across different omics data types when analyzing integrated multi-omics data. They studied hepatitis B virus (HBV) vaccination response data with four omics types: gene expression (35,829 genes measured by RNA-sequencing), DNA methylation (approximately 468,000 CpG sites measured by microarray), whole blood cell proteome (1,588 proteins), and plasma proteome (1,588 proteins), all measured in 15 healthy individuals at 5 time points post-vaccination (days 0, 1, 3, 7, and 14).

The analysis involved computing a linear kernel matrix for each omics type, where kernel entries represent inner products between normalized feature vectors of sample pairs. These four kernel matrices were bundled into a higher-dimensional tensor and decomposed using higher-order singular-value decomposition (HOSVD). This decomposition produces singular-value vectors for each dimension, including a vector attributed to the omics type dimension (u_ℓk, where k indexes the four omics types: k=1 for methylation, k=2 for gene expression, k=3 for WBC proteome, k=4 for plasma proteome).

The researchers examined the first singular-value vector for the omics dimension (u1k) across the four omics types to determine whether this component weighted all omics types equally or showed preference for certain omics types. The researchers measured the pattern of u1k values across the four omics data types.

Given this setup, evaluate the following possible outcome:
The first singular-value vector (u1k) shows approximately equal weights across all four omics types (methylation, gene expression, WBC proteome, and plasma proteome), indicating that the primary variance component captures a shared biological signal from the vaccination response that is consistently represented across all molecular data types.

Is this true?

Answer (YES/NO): YES